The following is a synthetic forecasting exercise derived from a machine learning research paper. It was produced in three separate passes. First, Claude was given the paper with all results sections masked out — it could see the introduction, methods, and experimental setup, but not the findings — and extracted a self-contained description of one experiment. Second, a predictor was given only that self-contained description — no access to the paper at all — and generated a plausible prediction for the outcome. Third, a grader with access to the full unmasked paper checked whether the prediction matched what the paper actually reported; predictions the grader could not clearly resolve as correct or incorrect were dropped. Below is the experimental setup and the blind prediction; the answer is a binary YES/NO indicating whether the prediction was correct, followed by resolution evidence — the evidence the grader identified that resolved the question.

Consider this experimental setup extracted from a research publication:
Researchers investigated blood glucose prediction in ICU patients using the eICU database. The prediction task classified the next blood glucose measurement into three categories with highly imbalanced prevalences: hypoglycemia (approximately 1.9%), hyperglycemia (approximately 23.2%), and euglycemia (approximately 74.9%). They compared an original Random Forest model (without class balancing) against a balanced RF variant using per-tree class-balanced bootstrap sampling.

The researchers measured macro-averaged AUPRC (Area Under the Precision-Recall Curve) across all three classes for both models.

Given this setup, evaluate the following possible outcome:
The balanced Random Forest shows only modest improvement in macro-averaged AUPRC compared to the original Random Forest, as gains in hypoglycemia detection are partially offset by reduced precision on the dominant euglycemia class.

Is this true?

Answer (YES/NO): NO